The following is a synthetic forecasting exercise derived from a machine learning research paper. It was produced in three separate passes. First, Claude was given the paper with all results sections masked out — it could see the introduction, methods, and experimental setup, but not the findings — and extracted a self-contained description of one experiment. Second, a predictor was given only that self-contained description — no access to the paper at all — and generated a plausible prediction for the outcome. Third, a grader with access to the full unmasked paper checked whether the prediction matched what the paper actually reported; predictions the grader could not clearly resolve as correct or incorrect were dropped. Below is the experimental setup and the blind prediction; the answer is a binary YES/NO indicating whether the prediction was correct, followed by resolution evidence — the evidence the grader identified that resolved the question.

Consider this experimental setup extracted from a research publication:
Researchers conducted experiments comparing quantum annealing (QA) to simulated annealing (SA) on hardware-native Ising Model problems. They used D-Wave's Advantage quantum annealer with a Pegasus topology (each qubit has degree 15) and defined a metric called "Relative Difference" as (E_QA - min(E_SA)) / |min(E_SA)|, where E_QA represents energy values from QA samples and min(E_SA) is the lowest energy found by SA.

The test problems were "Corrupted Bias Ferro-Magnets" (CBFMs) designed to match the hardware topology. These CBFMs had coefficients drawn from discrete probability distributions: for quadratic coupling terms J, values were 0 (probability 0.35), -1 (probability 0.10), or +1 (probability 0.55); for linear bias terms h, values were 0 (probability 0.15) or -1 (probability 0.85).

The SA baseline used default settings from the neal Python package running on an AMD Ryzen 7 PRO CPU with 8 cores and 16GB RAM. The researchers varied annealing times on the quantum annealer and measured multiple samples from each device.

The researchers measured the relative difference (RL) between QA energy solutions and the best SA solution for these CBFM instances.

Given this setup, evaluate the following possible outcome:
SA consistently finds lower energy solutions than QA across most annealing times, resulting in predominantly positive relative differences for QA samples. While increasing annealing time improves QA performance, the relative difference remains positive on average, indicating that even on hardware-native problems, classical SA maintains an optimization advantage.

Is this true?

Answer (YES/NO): YES